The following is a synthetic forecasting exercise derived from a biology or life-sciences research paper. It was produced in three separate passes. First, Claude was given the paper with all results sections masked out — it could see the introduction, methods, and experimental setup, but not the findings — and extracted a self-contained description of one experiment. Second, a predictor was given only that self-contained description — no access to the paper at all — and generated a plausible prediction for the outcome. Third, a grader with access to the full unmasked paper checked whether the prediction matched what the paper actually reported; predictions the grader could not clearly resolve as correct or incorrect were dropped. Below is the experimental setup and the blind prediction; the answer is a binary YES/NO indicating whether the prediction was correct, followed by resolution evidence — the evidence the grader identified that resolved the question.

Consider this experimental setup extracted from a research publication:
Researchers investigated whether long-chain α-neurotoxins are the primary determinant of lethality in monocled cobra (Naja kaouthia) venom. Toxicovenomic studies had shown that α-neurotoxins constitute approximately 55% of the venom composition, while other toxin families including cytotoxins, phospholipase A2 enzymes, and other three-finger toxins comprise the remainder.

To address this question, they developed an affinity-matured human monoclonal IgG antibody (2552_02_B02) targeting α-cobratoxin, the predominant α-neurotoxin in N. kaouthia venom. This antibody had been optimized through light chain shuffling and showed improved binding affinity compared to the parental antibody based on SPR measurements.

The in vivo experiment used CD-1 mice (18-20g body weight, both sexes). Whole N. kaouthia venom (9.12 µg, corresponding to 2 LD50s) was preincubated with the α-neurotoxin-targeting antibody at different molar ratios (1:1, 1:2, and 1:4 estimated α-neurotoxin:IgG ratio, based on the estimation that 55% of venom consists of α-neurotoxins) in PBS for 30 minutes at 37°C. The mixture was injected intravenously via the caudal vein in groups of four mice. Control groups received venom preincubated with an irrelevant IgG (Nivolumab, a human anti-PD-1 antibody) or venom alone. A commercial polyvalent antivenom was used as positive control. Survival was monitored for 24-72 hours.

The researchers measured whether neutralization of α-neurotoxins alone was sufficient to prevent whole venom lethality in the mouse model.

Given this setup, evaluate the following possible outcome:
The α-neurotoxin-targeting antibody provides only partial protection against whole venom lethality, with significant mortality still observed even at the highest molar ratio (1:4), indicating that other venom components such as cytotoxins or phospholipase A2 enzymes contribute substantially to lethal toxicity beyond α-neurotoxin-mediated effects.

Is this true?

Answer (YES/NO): NO